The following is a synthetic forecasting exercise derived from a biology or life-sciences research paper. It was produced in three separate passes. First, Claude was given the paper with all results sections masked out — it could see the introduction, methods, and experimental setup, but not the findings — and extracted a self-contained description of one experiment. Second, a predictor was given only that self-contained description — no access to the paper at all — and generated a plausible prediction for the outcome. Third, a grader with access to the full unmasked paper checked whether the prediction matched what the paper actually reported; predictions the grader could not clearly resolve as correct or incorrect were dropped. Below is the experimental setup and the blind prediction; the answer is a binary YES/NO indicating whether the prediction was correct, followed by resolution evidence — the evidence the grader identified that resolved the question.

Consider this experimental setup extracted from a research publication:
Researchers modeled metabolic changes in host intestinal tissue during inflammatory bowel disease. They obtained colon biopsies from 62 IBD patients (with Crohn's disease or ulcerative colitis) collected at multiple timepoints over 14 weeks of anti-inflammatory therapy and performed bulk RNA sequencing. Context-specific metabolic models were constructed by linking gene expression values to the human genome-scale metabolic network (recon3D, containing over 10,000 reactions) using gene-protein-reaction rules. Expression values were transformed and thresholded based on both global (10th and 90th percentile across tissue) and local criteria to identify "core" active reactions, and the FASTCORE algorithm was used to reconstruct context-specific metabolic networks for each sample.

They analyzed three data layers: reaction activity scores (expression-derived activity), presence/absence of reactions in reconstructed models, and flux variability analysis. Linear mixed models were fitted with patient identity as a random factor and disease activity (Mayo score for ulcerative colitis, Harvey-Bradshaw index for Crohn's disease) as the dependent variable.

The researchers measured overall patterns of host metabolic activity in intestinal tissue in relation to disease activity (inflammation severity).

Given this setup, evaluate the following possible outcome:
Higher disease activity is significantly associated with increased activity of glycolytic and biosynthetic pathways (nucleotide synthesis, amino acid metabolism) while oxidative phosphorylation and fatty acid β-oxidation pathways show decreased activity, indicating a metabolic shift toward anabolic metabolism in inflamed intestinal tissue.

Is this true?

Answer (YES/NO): NO